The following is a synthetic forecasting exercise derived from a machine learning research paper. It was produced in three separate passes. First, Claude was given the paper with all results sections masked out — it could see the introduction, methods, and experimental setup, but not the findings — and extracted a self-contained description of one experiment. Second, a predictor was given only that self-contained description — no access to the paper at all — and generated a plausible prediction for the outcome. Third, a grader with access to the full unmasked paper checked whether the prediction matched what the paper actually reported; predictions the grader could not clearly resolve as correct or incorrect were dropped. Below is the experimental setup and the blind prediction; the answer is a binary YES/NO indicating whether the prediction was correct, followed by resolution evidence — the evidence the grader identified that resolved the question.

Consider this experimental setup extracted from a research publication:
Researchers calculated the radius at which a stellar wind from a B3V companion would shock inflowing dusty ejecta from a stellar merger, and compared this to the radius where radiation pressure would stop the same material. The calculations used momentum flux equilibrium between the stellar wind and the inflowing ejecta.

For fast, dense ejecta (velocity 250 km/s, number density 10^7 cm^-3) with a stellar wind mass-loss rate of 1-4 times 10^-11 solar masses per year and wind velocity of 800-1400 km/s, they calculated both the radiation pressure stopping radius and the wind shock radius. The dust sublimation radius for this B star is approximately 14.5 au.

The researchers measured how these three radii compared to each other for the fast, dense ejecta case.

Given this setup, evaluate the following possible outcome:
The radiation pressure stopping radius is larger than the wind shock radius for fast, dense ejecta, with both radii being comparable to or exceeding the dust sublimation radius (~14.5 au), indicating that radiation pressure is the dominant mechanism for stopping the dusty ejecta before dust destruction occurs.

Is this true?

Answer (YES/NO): NO